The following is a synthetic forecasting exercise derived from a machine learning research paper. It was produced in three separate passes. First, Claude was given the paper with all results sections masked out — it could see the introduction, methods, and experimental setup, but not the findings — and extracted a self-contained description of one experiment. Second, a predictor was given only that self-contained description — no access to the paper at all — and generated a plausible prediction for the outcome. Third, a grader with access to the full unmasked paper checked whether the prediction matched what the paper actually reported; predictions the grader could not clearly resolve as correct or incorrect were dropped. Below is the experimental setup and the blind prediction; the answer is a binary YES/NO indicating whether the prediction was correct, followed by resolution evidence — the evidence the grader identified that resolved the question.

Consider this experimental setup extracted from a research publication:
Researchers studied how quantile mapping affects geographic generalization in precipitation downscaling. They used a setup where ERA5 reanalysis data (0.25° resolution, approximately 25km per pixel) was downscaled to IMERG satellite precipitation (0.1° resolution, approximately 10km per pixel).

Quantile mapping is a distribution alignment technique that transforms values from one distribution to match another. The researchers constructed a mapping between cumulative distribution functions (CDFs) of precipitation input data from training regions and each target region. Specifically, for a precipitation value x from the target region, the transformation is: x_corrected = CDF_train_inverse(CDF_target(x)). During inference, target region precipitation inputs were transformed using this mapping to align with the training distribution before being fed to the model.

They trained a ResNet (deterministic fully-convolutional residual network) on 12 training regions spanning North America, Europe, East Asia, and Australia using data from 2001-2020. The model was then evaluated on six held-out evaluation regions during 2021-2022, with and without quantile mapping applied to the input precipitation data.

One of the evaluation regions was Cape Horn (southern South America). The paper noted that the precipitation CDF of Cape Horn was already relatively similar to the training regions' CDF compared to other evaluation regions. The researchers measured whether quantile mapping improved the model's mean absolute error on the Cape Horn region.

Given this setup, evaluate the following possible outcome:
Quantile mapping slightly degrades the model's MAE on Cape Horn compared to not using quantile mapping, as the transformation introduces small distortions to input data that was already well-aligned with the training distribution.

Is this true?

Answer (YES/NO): YES